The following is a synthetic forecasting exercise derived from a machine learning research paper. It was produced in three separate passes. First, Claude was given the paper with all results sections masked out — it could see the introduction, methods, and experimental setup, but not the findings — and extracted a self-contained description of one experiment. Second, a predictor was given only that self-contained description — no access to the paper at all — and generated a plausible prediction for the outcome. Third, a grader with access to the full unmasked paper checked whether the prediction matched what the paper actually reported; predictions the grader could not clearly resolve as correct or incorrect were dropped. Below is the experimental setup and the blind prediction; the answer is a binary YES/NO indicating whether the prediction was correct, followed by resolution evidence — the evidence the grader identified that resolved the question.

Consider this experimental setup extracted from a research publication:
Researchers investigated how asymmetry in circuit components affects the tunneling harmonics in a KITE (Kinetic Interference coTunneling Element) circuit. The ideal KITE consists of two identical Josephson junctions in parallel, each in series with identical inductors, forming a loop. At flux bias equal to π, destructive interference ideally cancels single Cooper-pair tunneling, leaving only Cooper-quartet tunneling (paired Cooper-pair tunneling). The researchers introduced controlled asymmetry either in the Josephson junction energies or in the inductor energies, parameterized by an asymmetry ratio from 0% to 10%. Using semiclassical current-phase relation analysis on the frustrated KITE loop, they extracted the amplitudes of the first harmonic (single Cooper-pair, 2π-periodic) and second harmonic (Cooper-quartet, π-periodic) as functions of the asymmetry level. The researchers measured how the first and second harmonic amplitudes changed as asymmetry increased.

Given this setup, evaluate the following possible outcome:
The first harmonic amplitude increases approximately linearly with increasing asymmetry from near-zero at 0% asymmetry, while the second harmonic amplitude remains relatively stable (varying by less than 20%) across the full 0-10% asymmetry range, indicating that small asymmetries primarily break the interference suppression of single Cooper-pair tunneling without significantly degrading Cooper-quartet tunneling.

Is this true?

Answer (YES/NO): NO